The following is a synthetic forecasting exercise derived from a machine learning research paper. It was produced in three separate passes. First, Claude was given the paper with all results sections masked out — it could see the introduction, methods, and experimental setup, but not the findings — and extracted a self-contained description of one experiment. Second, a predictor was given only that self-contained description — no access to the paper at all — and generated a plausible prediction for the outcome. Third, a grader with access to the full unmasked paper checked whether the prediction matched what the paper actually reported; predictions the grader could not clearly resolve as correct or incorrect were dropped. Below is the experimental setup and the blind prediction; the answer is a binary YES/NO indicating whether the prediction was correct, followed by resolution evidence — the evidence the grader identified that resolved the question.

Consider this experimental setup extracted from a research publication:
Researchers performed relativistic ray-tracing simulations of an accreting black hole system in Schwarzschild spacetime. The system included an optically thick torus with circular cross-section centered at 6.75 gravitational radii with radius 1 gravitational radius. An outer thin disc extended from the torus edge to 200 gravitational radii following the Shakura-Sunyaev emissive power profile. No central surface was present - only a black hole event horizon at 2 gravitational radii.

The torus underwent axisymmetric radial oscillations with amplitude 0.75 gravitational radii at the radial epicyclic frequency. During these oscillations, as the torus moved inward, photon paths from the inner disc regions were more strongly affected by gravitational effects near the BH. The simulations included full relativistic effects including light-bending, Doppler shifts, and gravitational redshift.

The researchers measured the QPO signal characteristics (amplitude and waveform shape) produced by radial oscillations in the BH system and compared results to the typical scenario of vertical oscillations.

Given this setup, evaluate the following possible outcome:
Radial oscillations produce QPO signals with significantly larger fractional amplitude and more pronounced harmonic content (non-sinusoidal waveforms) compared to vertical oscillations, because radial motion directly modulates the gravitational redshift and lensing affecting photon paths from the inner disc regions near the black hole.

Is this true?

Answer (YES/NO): NO